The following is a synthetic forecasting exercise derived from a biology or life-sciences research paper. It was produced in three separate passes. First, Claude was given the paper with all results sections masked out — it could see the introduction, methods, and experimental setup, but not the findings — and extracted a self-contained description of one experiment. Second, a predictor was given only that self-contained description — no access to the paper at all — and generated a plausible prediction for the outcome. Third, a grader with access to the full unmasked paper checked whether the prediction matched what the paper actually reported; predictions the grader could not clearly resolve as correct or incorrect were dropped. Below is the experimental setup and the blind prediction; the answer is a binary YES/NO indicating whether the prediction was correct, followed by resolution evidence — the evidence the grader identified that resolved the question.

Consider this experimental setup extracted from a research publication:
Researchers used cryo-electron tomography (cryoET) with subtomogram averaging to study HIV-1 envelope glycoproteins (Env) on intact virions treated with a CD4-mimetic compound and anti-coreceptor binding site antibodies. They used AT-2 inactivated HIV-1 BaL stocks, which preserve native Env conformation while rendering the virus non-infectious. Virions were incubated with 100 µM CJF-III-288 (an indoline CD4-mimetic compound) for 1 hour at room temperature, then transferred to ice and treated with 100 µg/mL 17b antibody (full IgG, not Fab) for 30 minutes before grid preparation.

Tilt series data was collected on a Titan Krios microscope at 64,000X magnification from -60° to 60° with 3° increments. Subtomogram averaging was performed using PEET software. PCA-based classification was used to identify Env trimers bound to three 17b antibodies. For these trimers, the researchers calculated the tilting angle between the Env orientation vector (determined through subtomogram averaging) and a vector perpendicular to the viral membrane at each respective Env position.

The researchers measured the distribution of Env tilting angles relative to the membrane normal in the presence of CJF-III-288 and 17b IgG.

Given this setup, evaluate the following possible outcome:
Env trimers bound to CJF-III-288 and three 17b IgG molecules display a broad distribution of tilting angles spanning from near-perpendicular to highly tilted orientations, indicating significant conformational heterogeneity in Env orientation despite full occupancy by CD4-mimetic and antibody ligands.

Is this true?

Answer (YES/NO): YES